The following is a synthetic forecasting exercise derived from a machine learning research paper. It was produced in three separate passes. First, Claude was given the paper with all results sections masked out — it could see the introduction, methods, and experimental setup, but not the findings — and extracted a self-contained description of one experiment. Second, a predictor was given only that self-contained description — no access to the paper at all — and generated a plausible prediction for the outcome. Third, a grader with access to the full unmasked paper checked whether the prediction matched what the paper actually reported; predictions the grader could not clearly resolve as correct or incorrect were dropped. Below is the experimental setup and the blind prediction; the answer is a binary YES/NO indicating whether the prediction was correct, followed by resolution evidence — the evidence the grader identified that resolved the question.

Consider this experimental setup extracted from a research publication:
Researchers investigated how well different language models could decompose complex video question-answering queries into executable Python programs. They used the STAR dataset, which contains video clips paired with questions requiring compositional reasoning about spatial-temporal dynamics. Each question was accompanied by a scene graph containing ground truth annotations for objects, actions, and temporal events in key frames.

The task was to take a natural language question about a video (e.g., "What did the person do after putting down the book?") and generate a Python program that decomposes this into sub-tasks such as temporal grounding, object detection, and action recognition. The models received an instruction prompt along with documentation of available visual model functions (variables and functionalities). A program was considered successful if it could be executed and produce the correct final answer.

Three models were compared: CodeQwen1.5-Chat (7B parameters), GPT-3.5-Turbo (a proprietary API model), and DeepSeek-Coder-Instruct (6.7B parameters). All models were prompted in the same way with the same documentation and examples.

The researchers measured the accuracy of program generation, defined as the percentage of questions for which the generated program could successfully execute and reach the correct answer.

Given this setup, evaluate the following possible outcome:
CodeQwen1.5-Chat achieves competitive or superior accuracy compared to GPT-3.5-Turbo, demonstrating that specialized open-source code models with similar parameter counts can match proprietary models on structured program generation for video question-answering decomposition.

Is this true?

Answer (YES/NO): NO